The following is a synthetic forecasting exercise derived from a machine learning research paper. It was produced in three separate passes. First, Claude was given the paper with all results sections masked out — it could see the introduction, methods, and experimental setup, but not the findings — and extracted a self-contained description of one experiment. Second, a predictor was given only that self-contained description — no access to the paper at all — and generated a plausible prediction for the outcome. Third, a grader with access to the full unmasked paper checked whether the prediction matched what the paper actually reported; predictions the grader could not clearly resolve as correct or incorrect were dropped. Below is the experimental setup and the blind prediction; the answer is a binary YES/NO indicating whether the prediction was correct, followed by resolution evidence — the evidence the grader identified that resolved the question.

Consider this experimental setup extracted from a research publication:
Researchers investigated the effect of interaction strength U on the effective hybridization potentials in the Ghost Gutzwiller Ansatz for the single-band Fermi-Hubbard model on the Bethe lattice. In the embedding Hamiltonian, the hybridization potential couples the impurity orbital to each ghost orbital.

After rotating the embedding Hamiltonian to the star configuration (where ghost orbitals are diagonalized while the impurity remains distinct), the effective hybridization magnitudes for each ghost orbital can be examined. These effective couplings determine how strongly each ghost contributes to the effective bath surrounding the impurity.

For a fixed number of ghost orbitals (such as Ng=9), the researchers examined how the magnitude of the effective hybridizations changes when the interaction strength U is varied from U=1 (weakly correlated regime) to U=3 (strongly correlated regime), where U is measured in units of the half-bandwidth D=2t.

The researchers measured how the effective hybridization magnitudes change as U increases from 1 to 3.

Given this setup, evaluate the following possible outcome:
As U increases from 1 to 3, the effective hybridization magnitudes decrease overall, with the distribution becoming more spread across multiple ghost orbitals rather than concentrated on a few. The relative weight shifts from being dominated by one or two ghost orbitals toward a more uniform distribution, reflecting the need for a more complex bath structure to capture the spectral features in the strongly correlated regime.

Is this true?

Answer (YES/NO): NO